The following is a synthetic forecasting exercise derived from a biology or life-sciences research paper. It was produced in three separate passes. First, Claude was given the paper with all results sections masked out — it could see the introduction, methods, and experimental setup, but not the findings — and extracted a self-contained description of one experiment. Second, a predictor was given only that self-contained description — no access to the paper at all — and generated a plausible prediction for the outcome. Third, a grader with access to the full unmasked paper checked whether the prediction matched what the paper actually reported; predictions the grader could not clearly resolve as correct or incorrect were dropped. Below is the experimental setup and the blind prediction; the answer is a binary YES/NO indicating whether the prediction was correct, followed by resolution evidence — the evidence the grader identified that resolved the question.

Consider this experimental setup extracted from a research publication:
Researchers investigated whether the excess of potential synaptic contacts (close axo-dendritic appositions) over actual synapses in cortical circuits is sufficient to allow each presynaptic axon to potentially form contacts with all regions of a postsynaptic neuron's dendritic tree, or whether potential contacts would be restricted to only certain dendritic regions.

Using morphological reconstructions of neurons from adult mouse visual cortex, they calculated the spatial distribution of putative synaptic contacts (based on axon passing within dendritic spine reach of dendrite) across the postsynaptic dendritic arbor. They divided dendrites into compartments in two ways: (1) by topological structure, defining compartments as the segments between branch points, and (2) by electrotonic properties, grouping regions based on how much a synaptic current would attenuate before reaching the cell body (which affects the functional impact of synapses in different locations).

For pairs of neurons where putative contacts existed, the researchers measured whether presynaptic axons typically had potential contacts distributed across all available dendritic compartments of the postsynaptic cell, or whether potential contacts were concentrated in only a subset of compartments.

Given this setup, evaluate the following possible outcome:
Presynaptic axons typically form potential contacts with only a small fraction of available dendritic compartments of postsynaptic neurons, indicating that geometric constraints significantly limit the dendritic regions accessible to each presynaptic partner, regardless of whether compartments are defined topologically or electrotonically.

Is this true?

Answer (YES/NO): NO